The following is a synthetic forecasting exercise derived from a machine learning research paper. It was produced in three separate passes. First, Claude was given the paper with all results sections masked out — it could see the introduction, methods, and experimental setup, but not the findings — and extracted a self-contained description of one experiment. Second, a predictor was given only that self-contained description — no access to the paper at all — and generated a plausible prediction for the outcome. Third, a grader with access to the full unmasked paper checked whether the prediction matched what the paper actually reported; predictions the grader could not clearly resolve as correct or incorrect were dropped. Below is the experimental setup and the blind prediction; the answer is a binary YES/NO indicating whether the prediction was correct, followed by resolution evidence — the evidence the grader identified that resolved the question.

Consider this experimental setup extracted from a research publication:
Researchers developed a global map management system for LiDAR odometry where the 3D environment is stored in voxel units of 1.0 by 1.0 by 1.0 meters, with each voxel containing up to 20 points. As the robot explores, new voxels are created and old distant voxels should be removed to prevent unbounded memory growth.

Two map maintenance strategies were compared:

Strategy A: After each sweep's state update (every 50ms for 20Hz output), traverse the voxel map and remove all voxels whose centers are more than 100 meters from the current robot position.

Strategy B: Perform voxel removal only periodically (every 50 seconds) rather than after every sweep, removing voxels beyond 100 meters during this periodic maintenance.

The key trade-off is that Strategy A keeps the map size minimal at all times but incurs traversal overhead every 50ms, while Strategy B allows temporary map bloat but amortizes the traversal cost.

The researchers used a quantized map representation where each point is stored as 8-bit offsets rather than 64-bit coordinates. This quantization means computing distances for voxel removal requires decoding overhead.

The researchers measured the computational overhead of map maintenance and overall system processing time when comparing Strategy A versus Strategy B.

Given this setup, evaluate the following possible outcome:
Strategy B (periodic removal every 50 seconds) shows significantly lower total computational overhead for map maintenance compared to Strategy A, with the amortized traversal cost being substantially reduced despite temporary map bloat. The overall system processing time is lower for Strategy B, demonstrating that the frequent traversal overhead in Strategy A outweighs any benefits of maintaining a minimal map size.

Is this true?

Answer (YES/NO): YES